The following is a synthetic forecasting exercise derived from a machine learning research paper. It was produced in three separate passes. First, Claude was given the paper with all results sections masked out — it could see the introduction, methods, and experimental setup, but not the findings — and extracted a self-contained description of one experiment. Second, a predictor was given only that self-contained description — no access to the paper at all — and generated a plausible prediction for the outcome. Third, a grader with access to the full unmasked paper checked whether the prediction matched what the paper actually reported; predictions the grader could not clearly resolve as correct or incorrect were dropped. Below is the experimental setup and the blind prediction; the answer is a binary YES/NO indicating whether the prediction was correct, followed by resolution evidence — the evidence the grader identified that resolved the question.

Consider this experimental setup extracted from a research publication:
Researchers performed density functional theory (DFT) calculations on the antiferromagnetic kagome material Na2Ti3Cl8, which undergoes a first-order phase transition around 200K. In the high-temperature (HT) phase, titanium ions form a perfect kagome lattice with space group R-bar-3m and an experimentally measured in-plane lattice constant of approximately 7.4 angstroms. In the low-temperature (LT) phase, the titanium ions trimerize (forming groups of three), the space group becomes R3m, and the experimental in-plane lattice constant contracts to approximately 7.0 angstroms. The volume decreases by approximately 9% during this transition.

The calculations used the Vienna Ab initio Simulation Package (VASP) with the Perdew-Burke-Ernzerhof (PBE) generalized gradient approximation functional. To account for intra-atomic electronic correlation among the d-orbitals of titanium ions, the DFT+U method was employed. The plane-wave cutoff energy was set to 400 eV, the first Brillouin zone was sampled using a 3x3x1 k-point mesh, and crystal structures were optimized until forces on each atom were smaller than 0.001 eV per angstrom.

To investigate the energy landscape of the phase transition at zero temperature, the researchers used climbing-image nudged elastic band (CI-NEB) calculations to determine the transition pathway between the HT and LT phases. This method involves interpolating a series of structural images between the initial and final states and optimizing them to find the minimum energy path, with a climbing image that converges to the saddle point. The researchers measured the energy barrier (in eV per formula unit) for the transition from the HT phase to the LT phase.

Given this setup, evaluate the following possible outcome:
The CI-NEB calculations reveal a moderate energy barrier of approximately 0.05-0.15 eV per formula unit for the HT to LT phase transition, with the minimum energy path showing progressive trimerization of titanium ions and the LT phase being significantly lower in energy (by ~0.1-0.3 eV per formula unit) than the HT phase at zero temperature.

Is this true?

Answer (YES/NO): NO